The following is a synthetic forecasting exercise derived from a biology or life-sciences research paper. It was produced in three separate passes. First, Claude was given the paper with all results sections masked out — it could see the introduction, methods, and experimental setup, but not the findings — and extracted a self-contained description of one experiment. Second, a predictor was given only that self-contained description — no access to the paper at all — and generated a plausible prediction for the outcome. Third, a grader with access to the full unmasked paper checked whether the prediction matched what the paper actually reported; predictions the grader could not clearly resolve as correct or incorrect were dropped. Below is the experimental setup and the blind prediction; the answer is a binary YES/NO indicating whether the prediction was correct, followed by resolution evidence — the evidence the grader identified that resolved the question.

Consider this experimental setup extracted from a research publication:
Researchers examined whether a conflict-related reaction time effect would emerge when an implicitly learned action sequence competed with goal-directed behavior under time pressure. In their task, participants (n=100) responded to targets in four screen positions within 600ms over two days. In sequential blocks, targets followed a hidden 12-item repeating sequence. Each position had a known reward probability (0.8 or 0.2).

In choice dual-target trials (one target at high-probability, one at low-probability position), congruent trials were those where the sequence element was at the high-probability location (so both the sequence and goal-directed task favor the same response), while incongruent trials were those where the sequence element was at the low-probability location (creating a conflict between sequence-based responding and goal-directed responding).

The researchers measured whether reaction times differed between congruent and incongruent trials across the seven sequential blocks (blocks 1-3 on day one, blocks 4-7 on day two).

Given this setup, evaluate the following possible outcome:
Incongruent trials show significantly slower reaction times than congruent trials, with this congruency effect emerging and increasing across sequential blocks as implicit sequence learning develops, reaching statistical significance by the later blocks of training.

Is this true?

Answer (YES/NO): NO